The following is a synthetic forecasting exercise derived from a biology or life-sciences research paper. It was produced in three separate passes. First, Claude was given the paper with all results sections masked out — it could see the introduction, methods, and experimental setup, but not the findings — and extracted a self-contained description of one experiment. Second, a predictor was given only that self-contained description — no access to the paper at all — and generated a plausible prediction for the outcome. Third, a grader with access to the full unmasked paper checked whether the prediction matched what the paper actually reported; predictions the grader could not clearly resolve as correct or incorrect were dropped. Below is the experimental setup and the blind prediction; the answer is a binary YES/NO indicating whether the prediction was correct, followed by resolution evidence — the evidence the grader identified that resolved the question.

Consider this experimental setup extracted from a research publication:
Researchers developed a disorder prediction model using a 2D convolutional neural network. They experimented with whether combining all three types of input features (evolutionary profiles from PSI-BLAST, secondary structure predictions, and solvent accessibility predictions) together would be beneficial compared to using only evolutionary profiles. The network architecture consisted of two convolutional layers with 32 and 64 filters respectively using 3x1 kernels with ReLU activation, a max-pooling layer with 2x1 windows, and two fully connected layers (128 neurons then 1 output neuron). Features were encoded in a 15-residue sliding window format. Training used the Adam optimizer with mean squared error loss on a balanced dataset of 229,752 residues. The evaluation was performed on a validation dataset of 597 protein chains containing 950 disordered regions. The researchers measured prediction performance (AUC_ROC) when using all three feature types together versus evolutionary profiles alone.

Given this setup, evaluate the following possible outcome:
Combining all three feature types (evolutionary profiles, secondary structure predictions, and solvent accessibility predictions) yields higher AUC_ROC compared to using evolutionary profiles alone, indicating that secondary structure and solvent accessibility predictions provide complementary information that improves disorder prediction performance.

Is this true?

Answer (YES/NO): YES